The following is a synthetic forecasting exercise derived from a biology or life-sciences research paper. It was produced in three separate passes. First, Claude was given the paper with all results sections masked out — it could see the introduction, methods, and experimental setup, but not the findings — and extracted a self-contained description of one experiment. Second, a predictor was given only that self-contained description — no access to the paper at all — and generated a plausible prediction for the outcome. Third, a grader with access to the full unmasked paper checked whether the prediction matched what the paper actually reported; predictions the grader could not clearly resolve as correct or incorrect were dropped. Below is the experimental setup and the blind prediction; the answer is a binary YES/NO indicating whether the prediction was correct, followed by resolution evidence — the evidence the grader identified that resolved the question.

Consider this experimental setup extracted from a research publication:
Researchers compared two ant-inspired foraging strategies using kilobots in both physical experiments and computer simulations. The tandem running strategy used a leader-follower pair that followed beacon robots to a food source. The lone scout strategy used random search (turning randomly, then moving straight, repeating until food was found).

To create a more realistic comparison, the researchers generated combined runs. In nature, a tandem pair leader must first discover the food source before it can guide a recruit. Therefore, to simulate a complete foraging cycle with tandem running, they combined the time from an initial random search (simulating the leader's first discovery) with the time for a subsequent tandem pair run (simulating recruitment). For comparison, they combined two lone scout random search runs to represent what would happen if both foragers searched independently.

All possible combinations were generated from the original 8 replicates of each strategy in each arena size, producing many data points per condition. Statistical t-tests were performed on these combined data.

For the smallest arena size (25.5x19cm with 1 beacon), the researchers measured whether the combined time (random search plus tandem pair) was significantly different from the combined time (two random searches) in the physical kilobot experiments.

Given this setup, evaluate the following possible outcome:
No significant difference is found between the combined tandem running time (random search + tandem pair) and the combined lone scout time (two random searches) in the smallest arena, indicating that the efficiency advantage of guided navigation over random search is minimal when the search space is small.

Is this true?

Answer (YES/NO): NO